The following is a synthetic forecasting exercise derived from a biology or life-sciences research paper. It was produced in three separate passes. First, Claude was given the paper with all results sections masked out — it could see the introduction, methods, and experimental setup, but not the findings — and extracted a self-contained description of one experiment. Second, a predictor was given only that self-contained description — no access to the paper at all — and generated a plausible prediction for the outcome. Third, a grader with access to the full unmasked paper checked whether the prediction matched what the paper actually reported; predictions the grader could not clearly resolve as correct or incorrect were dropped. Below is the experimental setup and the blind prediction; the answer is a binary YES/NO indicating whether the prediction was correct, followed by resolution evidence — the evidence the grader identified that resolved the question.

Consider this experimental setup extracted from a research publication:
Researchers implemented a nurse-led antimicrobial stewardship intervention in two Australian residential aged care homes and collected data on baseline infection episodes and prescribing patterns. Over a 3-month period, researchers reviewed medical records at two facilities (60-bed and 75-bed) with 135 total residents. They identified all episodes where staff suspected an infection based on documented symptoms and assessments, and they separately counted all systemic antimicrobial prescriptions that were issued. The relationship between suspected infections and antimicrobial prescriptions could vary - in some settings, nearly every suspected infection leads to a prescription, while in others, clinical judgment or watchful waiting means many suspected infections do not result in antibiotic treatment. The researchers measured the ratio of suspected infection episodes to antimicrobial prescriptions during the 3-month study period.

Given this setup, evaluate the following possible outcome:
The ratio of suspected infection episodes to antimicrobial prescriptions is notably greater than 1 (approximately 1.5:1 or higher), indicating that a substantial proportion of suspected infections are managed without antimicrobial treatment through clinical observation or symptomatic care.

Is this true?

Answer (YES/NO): YES